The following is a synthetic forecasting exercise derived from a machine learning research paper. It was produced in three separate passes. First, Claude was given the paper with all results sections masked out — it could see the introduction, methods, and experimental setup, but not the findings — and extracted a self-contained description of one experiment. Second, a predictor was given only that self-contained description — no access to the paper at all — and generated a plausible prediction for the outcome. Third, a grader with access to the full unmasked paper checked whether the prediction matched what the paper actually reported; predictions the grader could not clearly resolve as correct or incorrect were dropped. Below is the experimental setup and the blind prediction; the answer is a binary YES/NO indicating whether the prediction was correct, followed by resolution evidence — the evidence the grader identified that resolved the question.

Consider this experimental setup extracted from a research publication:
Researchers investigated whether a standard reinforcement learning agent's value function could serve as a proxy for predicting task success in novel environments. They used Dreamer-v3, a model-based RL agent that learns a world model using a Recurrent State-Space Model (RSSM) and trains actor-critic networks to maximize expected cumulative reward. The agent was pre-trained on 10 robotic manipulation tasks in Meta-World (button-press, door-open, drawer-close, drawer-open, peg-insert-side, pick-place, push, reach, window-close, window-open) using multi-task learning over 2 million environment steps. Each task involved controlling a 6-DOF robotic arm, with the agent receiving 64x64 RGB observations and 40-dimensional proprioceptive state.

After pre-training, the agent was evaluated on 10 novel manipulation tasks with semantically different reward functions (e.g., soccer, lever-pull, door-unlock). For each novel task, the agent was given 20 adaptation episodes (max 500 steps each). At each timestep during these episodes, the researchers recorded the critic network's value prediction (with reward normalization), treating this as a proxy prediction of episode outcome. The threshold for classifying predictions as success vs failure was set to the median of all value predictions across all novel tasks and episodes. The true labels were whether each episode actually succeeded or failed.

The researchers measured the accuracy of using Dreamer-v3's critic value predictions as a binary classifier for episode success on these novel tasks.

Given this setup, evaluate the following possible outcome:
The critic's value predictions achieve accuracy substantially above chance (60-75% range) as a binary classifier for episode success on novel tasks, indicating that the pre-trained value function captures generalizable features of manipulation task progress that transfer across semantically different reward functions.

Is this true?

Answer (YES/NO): NO